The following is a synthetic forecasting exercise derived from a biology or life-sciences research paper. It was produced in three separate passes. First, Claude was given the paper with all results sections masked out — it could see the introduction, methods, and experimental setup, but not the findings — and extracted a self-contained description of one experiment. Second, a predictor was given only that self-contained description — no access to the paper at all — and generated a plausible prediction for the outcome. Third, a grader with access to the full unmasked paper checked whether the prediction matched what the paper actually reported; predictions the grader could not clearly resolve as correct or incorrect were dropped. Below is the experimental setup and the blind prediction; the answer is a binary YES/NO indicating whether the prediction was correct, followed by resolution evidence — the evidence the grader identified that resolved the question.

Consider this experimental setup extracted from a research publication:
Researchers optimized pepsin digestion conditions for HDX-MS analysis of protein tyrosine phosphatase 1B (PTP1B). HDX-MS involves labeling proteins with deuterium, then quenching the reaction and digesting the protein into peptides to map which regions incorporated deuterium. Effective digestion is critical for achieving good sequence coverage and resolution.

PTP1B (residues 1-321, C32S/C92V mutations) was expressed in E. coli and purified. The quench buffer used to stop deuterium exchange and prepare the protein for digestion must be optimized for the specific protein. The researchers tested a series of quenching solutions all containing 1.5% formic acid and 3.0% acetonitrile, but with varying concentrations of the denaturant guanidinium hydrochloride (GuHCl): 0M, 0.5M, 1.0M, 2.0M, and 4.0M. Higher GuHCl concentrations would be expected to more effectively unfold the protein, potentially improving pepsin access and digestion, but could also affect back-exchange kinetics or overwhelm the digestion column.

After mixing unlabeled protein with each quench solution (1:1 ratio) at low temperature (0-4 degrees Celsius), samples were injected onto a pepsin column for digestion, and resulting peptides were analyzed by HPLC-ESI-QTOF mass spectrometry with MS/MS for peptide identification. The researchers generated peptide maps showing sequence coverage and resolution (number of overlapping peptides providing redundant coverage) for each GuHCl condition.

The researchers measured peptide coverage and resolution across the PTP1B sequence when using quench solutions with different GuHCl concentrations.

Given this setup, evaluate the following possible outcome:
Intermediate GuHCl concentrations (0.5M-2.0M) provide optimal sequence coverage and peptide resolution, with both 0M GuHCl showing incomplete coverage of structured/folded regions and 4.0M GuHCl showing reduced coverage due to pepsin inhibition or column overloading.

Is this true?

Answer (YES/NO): NO